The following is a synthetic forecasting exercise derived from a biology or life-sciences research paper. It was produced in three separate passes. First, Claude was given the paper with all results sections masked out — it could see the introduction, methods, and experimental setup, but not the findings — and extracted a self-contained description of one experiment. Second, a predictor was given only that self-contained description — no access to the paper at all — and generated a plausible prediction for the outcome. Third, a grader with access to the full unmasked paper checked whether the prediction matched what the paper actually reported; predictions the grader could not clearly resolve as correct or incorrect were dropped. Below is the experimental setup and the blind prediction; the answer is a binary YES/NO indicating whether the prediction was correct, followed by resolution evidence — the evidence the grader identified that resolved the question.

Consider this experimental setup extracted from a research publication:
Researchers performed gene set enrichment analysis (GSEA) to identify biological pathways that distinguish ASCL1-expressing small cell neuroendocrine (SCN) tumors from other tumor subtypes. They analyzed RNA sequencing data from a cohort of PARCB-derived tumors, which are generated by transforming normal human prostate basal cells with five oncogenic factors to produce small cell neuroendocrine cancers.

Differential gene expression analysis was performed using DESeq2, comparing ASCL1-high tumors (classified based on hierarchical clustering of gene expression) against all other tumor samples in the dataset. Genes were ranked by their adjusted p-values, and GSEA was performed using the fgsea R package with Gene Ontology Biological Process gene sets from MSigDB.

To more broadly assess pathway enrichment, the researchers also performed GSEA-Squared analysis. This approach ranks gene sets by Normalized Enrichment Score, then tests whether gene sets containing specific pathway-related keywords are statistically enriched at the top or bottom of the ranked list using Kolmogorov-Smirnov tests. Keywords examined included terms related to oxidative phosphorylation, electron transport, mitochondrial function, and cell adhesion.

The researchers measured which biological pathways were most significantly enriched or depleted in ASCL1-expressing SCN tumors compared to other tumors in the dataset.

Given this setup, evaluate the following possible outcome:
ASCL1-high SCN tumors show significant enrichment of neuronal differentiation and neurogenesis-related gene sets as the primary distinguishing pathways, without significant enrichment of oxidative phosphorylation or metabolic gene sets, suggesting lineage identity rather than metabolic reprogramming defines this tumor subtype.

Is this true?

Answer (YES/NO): NO